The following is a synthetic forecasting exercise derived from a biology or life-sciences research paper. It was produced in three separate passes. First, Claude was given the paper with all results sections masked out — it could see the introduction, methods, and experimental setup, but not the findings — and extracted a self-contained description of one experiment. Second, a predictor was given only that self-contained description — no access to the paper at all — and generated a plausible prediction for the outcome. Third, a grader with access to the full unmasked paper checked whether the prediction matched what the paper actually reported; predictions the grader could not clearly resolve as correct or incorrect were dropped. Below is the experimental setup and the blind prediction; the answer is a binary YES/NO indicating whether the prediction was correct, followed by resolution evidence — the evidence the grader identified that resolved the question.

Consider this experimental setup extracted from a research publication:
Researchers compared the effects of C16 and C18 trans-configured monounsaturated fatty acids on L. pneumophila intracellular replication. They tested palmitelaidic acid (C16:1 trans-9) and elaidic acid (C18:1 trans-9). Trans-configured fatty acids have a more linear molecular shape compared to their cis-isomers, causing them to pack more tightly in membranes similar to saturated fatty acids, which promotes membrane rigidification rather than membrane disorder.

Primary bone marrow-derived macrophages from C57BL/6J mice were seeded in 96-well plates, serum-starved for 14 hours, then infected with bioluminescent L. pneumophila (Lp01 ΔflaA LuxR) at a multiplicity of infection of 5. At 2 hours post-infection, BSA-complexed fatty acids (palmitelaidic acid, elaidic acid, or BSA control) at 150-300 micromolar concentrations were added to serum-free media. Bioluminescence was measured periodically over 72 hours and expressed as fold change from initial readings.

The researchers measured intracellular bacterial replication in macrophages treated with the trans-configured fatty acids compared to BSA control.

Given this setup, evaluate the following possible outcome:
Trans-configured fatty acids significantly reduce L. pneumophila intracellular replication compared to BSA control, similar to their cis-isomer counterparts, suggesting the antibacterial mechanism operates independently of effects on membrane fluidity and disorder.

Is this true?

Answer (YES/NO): NO